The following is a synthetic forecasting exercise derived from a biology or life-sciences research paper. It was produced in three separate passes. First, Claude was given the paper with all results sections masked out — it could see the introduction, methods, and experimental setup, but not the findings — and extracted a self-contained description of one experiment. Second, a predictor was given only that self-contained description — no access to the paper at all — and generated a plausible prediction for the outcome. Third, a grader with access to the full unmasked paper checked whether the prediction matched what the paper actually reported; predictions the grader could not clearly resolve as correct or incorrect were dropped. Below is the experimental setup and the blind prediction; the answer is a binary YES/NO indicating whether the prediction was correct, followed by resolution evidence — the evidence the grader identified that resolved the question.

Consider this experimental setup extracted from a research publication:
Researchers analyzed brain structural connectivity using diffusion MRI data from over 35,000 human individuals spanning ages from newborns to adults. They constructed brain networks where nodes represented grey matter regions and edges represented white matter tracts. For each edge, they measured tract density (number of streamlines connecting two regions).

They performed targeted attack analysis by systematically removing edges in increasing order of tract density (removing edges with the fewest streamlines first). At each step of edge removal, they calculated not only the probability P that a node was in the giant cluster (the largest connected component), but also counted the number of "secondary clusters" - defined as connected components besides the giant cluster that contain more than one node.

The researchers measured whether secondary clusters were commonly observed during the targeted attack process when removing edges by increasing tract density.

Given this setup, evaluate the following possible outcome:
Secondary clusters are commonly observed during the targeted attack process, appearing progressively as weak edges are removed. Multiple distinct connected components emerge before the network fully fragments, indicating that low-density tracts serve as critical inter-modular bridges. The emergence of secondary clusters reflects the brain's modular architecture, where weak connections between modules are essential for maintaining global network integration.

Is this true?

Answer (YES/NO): NO